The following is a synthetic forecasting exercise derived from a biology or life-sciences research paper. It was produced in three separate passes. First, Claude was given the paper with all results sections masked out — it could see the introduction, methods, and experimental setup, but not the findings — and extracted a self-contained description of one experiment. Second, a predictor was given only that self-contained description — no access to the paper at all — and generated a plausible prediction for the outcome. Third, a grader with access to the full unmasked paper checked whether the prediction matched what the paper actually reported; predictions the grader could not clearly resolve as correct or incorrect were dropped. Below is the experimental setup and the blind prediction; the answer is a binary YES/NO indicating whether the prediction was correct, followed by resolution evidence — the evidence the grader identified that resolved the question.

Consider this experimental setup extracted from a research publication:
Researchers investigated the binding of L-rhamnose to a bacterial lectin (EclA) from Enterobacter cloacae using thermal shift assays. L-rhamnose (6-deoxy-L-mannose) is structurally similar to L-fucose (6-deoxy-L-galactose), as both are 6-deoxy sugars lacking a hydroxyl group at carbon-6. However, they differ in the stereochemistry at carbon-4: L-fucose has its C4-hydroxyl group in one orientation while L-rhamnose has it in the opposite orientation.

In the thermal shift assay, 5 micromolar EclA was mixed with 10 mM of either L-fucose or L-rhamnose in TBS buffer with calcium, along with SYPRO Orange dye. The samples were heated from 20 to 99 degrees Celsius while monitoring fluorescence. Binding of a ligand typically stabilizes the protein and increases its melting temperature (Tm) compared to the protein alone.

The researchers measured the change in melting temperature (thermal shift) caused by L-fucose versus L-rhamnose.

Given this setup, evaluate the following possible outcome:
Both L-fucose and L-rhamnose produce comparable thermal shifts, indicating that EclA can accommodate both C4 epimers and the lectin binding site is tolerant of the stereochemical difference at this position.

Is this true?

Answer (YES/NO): NO